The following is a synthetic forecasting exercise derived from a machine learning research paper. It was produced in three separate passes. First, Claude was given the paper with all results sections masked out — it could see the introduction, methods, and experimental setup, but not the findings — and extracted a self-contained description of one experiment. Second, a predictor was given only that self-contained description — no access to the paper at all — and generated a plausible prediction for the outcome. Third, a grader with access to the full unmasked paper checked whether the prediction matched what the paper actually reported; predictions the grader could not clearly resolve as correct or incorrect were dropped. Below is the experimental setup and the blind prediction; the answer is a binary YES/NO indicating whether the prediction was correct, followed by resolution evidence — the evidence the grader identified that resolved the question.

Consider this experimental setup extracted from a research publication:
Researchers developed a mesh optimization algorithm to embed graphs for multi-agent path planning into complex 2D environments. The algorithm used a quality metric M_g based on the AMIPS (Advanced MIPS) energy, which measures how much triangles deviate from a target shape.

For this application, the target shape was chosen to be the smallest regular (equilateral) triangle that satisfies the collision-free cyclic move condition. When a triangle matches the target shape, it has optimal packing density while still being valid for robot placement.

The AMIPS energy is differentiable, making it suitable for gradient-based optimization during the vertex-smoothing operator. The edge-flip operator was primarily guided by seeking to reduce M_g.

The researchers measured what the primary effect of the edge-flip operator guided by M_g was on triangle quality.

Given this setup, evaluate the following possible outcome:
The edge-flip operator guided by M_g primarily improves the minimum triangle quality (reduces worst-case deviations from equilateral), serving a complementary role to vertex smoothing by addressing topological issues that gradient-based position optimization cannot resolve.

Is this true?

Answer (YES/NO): NO